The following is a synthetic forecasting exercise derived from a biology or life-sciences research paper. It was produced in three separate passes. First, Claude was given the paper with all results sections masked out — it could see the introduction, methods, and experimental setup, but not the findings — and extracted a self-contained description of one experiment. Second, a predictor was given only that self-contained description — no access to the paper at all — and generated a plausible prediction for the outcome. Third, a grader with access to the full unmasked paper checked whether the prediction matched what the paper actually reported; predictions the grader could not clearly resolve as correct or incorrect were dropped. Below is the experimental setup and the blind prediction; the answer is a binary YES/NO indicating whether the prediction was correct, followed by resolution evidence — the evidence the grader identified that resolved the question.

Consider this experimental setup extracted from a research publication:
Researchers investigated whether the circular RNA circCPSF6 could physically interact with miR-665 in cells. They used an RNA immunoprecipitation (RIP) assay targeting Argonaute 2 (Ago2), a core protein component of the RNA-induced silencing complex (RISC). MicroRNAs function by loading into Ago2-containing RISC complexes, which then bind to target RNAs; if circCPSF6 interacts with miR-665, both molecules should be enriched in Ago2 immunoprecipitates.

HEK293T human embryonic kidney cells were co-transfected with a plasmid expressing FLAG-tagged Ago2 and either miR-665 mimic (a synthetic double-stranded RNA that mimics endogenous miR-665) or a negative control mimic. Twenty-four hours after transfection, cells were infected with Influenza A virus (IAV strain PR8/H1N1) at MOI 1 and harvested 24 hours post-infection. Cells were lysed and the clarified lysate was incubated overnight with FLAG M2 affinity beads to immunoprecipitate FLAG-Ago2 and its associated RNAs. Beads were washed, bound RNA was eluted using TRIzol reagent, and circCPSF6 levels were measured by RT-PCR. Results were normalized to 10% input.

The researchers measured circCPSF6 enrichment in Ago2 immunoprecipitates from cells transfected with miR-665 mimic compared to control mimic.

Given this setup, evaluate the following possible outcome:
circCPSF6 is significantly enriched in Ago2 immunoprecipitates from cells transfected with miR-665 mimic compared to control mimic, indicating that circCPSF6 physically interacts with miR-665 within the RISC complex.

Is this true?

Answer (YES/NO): YES